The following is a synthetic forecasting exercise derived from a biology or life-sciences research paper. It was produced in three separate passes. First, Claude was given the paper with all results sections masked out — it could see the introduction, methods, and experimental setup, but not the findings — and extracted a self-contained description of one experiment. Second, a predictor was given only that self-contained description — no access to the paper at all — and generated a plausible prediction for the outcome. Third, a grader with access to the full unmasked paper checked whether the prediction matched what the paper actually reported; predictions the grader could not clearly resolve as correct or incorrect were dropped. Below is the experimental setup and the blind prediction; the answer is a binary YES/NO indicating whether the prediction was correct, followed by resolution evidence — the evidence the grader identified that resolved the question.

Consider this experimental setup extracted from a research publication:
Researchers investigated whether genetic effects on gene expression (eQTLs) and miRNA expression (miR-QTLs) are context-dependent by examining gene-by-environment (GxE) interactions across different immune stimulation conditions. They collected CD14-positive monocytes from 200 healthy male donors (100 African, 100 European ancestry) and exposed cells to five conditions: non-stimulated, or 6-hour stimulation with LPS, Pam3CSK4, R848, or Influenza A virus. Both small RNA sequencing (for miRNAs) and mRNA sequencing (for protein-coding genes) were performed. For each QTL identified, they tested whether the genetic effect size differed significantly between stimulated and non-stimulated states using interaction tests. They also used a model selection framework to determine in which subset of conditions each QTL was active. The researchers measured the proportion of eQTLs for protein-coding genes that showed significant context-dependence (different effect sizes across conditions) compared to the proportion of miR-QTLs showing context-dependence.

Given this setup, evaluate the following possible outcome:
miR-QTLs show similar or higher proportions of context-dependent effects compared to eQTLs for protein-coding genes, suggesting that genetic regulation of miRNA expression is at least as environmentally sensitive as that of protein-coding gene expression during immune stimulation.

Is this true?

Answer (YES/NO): NO